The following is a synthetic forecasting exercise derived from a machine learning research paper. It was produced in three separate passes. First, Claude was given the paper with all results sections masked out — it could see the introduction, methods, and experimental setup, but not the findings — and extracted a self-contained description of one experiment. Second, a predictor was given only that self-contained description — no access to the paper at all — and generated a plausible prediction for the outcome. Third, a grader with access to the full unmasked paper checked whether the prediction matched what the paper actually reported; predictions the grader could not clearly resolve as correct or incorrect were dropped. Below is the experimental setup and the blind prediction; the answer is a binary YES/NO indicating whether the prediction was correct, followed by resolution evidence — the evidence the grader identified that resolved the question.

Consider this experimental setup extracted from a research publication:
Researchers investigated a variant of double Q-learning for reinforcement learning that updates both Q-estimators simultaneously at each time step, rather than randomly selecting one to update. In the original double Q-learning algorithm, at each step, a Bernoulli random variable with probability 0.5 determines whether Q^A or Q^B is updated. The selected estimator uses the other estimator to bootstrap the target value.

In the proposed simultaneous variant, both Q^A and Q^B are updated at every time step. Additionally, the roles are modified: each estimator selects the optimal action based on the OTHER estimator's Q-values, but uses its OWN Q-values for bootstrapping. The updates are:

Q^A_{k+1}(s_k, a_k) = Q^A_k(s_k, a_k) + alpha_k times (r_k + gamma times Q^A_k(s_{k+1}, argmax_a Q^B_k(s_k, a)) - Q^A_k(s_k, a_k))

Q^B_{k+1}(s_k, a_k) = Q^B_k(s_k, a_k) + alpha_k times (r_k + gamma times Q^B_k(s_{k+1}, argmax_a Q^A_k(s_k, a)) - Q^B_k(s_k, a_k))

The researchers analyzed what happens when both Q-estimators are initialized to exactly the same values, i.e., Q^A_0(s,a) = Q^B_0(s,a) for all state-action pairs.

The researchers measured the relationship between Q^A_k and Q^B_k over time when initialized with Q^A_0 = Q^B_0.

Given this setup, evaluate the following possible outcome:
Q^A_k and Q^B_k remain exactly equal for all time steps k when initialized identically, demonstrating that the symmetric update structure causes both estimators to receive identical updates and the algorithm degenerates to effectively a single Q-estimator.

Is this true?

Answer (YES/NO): YES